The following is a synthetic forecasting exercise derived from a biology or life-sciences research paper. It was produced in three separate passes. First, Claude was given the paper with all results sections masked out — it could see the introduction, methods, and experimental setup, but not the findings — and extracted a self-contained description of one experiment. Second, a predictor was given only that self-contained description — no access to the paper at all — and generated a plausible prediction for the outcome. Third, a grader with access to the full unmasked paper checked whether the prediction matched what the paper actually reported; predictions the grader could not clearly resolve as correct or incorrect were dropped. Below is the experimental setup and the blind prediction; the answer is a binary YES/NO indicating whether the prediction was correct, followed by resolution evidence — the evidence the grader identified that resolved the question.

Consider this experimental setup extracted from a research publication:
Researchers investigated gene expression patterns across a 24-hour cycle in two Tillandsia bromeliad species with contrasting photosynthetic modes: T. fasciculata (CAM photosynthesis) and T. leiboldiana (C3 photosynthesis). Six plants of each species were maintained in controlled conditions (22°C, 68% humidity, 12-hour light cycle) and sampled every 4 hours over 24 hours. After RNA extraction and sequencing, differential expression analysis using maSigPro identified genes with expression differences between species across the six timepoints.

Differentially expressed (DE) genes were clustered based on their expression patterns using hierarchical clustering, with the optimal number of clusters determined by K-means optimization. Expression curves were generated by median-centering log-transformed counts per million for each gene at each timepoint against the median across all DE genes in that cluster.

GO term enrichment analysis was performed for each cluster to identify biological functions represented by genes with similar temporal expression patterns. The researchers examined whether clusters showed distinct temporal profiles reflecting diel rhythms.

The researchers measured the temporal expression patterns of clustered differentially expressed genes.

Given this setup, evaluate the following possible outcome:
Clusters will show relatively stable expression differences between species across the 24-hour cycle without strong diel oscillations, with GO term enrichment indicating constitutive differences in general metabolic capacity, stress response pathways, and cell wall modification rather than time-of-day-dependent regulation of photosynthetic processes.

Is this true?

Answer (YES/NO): NO